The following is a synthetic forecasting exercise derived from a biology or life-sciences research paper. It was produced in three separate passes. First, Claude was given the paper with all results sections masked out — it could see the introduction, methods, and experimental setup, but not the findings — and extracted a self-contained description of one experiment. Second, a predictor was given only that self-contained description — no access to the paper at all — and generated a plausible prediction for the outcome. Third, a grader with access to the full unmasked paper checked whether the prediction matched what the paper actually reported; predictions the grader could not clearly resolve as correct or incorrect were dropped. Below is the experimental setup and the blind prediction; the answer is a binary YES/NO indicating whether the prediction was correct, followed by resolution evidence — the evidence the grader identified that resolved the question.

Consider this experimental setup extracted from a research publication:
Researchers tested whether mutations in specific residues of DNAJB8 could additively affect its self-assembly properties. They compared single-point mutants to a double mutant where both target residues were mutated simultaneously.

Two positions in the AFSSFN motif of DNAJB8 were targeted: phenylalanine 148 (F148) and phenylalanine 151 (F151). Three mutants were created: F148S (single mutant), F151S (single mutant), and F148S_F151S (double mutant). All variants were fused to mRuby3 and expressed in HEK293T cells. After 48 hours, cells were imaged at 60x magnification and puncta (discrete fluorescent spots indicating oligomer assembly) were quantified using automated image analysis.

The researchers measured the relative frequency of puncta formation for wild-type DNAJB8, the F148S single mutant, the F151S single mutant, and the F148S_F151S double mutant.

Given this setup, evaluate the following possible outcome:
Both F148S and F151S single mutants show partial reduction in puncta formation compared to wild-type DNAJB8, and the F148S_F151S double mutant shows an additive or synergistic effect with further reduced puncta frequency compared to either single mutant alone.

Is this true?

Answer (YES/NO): YES